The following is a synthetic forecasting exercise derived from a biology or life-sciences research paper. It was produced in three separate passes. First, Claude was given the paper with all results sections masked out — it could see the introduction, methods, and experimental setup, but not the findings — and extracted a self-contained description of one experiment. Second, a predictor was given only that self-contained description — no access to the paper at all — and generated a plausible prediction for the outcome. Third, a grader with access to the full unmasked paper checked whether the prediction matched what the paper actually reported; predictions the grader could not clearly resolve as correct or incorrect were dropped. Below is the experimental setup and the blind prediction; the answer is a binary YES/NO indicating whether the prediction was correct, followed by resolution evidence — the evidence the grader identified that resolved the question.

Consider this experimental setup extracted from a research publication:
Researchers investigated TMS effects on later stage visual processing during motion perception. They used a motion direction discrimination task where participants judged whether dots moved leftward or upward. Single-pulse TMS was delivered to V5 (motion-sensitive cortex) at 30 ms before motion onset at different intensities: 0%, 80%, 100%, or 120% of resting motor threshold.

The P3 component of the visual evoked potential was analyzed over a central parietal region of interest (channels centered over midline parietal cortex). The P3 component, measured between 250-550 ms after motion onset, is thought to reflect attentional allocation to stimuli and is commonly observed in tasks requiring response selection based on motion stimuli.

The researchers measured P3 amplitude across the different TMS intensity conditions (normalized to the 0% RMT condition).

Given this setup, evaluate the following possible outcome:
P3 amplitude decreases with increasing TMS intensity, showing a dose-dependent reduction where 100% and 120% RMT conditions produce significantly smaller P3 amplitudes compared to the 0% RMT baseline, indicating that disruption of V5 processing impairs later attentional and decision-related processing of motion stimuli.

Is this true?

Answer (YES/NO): NO